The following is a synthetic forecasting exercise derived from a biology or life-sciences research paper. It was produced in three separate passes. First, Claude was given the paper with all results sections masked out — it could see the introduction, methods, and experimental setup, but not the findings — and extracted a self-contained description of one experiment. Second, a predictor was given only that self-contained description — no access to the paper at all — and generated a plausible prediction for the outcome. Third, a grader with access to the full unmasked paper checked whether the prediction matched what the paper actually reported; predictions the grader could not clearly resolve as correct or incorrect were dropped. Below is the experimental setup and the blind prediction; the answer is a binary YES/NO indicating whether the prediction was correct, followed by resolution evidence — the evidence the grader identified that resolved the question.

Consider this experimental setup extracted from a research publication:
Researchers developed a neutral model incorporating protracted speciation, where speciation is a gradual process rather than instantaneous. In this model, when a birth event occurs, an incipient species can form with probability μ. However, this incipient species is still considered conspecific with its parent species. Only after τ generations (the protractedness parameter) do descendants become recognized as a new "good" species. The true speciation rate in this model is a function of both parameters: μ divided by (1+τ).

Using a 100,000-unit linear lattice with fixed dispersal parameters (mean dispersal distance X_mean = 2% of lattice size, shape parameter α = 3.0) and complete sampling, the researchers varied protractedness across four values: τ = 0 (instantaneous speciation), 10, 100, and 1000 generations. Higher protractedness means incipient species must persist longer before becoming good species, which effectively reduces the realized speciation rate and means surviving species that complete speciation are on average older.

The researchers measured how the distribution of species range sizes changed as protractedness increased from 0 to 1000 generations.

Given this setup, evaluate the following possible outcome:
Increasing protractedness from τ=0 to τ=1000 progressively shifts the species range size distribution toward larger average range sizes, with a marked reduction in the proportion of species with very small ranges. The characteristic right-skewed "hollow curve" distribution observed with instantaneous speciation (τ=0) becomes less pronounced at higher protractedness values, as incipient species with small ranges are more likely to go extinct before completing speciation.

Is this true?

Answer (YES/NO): YES